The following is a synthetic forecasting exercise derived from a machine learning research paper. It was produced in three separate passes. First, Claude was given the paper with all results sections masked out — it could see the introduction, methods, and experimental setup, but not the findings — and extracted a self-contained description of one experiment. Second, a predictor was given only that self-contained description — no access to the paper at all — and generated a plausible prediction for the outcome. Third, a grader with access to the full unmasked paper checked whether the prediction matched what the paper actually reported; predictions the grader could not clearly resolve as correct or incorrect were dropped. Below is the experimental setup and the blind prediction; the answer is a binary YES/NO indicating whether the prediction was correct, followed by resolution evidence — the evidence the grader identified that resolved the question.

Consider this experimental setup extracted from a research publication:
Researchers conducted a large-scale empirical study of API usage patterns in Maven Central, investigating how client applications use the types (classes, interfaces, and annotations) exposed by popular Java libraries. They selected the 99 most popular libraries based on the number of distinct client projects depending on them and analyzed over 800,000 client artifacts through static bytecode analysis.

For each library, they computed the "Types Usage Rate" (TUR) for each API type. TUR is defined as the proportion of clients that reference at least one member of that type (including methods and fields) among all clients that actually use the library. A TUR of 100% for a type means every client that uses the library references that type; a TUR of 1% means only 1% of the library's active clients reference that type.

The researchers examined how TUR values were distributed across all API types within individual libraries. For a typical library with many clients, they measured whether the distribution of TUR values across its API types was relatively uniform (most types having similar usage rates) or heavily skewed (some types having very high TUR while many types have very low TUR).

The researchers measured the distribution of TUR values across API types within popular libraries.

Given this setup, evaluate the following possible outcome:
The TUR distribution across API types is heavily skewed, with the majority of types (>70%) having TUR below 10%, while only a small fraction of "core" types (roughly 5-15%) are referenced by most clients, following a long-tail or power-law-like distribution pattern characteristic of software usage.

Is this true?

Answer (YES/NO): YES